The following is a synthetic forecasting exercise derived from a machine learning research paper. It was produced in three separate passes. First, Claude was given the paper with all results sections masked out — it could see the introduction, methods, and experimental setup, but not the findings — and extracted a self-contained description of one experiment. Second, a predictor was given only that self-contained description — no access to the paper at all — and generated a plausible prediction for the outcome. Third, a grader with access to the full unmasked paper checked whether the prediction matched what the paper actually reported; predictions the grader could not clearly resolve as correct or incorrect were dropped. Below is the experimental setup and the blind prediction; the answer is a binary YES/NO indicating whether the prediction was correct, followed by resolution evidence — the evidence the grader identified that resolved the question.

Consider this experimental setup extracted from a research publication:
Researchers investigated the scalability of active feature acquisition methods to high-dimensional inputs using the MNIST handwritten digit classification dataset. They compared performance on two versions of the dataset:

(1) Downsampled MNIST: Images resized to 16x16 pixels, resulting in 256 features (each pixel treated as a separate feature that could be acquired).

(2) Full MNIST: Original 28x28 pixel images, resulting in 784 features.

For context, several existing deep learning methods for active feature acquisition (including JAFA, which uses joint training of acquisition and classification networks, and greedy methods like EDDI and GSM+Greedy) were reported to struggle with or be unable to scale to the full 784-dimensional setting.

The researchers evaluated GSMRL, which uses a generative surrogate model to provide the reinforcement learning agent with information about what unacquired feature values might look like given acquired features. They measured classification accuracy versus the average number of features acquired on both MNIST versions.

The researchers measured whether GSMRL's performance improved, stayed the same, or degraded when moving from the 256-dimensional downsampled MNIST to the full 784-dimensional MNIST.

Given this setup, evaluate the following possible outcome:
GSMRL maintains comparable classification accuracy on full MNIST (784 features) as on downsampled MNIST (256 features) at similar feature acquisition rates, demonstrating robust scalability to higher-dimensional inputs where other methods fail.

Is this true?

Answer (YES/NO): NO